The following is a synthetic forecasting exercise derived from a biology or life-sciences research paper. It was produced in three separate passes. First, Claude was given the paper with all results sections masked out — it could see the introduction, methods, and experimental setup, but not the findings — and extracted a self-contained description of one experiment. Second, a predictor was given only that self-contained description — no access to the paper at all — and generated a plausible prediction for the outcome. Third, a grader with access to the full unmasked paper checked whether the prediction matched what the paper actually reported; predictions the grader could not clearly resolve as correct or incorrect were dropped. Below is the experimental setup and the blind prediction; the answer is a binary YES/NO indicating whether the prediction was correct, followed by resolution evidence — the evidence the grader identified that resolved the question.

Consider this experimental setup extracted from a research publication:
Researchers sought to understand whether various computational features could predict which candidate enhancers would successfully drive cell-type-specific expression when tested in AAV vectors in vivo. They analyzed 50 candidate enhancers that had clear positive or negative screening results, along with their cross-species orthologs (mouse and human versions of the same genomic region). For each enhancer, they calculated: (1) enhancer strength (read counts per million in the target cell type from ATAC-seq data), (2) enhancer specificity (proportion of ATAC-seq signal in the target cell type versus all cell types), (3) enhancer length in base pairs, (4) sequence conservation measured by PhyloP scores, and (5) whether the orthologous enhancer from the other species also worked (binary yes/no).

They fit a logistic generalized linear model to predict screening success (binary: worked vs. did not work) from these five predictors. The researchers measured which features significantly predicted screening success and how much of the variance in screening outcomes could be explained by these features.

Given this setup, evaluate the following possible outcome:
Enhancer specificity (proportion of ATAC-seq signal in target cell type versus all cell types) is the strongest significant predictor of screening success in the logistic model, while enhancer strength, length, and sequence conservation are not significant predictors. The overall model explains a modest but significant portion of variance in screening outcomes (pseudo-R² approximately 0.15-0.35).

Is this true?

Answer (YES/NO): NO